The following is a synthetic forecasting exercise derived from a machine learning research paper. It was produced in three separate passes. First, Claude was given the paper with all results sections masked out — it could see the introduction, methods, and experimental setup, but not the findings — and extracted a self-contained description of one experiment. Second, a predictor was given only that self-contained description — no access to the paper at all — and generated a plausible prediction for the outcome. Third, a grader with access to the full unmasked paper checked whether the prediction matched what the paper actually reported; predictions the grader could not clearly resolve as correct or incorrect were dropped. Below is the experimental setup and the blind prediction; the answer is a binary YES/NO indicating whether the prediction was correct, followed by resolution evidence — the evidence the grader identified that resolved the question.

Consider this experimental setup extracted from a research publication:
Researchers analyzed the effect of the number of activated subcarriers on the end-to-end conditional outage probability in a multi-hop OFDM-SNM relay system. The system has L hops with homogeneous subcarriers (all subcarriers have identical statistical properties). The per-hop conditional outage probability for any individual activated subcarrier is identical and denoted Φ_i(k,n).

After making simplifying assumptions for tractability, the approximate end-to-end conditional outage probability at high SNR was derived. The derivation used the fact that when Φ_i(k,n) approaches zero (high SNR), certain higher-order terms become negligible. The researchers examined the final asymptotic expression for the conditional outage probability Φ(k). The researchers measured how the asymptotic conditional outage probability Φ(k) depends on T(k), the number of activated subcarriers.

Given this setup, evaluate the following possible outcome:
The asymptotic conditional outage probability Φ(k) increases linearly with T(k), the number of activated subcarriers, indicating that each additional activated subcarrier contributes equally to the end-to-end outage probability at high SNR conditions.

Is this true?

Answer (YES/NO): NO